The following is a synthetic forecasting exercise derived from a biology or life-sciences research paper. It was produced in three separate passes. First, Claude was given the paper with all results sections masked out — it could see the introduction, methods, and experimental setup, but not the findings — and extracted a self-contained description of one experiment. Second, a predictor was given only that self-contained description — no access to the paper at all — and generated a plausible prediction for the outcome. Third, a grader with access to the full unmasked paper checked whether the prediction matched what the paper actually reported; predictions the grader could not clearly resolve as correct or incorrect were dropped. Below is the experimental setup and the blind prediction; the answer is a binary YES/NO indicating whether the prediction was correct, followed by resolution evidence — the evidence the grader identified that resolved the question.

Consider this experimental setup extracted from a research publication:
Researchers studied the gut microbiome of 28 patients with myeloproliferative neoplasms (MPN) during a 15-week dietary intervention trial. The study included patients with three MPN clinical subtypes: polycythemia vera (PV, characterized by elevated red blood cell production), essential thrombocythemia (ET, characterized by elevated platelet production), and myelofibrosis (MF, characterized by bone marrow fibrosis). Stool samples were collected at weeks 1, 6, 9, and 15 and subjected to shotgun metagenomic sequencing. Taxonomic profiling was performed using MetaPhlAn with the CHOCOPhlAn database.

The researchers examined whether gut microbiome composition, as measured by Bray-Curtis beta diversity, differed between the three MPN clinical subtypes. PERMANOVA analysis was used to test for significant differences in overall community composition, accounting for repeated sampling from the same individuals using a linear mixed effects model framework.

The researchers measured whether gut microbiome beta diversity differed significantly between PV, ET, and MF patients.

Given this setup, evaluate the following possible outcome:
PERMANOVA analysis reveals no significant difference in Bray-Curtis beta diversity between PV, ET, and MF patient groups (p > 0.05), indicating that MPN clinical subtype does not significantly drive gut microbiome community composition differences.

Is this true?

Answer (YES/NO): NO